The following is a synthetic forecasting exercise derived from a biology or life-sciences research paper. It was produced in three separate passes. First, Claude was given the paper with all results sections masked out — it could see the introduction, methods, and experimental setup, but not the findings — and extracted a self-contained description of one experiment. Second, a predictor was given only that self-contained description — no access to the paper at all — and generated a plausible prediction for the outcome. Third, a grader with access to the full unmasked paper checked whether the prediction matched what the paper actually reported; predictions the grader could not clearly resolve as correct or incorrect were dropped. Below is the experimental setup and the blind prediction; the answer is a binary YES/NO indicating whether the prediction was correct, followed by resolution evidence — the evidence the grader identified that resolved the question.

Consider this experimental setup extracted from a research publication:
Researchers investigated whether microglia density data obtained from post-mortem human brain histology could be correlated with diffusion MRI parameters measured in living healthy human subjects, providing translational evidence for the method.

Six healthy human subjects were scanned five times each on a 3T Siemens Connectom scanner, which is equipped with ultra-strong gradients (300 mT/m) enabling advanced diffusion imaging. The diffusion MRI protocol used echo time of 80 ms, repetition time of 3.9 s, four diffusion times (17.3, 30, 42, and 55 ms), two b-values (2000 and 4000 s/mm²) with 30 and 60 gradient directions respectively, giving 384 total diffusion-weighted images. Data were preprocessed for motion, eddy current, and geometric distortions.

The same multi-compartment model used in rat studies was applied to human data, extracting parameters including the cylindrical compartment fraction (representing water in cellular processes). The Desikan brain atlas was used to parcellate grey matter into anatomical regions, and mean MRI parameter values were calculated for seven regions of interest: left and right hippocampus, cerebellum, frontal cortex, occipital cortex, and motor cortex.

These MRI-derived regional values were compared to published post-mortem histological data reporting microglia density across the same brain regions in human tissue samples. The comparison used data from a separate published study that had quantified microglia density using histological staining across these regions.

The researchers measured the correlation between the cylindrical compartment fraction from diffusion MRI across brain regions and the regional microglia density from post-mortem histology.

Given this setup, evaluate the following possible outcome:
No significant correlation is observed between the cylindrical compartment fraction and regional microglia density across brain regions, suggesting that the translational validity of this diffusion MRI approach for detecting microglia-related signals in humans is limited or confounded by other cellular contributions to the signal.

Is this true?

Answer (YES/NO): NO